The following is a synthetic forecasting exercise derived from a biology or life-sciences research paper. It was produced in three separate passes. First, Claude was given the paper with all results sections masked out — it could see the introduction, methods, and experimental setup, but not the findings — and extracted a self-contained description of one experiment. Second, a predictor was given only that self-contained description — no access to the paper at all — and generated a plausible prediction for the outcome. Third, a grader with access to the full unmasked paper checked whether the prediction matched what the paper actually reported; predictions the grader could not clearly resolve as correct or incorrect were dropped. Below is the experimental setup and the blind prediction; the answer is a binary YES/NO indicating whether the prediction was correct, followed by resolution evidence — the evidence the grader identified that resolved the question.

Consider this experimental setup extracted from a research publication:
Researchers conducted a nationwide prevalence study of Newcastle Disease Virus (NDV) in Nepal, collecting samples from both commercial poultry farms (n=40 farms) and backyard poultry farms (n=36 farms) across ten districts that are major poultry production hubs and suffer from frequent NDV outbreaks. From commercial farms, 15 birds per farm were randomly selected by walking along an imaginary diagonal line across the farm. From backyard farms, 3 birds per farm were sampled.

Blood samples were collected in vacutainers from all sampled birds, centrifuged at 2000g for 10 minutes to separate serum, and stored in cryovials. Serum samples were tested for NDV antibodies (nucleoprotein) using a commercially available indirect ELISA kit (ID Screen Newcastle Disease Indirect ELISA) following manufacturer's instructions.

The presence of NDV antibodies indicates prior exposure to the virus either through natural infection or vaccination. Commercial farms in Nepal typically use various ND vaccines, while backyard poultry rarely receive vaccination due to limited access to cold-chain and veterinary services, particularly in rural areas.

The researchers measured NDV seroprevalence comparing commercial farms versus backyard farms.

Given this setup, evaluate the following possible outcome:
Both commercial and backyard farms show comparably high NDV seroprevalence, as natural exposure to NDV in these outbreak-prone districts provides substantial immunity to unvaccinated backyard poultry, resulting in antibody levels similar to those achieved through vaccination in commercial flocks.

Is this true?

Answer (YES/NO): NO